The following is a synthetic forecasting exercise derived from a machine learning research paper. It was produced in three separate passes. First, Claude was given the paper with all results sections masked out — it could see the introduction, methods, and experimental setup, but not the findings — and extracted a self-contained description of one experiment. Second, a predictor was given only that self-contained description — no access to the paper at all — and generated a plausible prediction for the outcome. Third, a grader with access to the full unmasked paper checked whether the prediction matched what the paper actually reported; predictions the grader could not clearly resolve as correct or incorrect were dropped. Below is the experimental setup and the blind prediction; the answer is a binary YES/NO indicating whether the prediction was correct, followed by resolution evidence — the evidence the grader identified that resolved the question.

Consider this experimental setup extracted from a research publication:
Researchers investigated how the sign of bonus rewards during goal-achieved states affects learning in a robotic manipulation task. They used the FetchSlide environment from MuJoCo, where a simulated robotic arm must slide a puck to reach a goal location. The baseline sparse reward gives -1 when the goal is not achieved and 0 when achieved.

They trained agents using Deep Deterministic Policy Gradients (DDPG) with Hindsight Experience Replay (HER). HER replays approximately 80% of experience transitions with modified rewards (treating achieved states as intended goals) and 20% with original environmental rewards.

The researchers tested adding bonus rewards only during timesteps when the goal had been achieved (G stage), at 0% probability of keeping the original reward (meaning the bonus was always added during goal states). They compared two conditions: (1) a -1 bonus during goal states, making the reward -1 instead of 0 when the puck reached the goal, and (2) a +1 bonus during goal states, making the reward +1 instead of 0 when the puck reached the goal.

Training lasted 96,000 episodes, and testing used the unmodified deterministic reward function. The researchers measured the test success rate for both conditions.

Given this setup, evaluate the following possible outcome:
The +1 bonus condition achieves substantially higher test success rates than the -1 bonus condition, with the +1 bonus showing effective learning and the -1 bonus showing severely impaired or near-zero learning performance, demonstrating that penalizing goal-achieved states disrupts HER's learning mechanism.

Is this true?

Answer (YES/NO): NO